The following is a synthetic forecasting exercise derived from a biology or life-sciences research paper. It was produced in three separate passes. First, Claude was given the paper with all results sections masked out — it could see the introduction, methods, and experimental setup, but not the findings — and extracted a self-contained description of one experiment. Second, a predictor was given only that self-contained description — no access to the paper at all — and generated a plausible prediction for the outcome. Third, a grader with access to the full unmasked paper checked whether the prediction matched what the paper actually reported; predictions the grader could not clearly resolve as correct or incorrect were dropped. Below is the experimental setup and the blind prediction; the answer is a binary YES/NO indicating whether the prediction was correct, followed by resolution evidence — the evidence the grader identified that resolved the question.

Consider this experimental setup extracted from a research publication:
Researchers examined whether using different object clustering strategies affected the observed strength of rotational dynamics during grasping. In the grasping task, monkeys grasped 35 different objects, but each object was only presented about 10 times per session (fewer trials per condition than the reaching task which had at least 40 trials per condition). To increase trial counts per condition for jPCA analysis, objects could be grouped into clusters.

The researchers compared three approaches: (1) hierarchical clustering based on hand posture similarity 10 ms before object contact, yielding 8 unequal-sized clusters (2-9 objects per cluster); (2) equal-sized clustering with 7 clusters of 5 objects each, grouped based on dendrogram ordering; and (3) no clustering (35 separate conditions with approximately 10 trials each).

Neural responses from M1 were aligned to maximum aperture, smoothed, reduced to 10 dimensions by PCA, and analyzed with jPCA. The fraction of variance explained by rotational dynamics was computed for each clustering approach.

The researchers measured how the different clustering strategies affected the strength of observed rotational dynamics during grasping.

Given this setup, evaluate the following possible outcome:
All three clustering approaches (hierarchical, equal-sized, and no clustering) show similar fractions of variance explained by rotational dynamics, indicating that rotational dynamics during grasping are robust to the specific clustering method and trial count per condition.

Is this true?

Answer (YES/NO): NO